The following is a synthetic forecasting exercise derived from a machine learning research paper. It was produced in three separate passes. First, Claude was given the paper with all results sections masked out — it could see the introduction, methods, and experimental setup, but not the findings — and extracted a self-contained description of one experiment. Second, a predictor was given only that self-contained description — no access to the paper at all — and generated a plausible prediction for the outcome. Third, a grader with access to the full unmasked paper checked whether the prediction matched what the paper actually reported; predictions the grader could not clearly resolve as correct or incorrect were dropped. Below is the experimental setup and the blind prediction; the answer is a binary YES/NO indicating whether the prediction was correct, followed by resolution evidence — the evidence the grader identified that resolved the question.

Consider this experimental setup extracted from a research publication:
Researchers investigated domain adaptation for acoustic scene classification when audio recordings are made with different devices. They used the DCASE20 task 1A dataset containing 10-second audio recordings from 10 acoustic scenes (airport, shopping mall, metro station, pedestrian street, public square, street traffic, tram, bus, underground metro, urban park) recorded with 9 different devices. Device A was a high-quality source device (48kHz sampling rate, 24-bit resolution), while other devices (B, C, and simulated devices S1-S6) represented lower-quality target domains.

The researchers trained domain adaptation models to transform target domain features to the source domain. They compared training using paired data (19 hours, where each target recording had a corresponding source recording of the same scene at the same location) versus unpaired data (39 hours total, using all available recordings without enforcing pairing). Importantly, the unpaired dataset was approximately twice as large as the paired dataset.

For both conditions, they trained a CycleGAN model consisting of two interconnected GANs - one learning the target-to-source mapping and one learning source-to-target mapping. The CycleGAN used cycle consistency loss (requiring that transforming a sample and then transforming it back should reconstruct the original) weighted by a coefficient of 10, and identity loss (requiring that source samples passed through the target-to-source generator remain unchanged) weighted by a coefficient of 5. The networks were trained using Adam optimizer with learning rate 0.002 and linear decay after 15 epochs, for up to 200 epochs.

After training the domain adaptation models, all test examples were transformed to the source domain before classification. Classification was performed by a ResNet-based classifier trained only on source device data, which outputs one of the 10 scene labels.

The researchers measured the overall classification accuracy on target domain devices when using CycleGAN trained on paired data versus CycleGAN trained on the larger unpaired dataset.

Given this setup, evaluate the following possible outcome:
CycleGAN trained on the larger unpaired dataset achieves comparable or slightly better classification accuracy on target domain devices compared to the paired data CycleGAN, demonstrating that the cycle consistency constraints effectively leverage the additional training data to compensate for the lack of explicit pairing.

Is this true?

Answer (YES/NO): NO